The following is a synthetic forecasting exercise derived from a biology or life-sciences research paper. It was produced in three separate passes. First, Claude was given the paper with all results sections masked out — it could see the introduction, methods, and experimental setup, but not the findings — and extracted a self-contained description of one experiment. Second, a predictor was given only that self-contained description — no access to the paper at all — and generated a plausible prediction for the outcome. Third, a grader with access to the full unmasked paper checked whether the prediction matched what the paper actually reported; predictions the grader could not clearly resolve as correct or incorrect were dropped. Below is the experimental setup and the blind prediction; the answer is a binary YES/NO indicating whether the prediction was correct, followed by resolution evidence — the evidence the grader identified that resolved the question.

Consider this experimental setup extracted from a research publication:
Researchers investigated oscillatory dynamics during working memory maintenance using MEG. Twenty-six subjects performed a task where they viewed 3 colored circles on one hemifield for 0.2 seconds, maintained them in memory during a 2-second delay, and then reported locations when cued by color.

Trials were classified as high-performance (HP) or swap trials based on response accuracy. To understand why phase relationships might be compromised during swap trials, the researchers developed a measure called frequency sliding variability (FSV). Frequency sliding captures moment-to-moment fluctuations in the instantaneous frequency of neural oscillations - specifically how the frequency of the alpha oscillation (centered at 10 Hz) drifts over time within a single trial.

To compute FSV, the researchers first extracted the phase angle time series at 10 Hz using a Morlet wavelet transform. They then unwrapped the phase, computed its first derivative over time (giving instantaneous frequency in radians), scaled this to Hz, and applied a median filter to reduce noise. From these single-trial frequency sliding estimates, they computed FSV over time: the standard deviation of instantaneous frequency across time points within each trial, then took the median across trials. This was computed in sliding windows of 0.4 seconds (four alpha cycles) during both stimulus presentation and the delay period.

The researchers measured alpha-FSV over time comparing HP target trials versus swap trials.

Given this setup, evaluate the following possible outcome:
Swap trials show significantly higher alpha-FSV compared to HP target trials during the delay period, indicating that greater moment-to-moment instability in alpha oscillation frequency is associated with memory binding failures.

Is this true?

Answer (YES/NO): NO